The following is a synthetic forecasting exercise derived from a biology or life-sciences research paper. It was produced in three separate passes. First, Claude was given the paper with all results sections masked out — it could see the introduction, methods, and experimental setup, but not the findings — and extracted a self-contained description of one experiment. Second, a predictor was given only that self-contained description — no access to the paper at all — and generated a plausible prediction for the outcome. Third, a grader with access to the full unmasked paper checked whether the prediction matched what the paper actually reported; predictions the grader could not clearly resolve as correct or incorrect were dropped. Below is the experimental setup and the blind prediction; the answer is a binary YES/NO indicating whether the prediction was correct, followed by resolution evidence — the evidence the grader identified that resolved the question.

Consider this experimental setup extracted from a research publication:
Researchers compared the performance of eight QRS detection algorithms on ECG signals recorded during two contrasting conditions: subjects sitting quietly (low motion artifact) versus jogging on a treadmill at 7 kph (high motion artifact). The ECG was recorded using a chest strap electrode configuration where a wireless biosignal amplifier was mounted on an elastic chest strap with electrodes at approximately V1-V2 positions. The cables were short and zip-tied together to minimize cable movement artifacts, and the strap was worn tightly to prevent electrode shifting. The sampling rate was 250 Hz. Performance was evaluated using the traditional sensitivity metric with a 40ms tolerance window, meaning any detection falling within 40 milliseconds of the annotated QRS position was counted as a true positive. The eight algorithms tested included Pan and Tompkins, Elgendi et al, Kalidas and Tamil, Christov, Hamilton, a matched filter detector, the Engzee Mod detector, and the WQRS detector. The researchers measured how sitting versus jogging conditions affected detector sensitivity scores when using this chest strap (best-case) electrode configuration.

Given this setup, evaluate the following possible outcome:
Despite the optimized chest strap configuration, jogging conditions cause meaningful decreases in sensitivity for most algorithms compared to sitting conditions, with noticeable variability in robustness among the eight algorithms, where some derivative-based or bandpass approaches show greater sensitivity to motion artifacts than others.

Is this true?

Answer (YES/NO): NO